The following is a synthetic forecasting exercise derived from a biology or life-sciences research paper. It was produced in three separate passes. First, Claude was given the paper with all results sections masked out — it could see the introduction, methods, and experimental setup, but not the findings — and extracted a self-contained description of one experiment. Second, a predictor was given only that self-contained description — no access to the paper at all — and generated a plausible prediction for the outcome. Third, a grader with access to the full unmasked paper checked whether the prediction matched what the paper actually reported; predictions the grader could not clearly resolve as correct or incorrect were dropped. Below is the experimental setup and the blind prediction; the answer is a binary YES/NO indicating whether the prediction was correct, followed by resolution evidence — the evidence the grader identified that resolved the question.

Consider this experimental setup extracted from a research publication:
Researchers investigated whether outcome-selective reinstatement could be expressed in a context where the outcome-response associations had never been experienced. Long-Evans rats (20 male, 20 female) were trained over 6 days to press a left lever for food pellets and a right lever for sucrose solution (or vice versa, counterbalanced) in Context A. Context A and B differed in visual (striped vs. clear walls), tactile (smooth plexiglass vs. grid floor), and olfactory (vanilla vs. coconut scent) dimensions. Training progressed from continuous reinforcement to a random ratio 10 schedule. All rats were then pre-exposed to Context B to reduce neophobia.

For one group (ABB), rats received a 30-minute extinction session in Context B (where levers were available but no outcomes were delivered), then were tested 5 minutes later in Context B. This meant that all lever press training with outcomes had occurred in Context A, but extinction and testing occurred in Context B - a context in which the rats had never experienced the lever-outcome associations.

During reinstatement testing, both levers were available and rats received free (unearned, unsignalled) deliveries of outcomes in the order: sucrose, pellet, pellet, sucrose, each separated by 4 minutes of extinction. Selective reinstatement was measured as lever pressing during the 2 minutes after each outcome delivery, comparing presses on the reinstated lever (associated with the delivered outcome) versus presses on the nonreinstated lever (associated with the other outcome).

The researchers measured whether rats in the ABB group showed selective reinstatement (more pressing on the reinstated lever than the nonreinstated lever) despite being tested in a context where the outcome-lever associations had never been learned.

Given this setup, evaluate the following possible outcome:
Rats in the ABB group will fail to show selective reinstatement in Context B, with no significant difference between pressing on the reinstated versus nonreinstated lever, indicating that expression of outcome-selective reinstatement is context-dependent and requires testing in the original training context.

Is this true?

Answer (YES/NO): NO